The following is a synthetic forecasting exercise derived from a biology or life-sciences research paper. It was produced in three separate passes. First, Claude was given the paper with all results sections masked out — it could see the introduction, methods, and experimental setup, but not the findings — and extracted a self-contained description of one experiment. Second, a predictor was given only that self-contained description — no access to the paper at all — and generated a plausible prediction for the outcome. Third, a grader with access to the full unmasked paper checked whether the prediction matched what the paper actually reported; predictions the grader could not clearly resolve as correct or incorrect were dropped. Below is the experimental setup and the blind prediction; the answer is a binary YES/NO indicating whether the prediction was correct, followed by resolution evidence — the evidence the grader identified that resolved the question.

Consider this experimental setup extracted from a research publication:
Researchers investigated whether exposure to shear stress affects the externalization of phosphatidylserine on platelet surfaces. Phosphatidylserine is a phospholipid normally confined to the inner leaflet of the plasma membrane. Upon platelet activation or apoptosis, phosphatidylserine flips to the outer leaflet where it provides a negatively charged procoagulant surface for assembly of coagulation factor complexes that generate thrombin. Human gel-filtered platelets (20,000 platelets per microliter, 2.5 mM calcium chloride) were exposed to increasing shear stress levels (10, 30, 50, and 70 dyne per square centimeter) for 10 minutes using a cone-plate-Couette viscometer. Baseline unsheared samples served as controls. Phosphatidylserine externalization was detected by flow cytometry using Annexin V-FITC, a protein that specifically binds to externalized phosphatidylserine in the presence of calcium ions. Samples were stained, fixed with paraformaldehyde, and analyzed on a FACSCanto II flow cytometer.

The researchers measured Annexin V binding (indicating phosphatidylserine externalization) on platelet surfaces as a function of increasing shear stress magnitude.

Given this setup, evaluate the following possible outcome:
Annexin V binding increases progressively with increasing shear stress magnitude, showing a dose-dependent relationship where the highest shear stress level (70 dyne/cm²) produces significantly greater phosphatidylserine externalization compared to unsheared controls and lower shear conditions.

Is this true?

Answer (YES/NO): YES